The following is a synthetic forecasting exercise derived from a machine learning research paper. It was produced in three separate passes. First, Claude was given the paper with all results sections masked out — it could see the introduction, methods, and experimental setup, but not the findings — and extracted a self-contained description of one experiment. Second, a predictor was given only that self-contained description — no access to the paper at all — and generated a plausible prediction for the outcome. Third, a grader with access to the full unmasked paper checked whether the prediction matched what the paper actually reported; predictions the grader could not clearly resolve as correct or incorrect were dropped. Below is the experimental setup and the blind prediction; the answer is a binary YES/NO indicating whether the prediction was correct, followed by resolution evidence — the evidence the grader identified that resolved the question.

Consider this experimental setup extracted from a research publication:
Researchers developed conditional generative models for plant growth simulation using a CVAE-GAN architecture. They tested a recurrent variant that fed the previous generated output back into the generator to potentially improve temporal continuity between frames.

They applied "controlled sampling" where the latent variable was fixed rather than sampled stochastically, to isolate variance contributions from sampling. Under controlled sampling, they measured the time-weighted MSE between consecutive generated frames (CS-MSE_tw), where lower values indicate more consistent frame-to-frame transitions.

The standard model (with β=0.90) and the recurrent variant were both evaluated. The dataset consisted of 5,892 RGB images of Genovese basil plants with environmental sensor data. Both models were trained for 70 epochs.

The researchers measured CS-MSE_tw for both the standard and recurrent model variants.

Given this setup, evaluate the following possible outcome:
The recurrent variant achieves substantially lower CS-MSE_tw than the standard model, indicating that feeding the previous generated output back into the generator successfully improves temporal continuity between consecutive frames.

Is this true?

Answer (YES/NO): NO